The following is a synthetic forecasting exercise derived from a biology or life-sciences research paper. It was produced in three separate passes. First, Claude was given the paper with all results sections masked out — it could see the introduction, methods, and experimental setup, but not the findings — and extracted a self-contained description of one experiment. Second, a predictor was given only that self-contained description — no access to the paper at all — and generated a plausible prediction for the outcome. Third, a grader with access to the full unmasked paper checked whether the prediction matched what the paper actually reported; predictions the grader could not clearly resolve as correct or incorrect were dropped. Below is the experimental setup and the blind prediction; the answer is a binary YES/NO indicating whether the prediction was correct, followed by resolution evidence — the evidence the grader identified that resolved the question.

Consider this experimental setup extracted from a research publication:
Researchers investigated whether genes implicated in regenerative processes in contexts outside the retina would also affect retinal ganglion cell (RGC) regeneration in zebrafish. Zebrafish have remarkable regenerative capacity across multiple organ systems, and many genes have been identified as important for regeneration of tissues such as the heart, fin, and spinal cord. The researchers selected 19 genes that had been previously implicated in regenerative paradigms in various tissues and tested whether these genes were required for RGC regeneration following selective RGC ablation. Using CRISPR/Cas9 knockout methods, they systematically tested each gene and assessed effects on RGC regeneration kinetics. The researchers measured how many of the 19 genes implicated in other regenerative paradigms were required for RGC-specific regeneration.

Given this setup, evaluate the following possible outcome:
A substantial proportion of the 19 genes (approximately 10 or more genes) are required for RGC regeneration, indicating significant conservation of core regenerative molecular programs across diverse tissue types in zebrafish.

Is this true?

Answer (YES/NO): NO